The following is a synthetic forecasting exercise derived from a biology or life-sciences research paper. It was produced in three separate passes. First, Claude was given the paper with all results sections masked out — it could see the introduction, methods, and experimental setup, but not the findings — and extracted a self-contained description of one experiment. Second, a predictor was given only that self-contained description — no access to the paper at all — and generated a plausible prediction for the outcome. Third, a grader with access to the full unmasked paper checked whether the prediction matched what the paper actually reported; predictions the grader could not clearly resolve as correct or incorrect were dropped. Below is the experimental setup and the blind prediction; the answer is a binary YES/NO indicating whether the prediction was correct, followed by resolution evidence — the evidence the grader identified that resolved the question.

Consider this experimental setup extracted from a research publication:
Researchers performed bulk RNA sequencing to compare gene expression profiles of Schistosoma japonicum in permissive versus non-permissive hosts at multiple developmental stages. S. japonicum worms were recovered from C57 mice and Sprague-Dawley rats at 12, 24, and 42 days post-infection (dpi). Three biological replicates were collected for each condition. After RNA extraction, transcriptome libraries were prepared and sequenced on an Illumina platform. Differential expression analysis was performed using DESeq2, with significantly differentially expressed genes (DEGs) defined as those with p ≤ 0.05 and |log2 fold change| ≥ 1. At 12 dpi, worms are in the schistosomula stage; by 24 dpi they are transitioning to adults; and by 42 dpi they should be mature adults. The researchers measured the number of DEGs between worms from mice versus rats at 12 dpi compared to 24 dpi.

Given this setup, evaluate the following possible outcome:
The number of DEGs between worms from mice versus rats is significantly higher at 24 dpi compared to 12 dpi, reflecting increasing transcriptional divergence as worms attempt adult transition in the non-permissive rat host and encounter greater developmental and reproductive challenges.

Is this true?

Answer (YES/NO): YES